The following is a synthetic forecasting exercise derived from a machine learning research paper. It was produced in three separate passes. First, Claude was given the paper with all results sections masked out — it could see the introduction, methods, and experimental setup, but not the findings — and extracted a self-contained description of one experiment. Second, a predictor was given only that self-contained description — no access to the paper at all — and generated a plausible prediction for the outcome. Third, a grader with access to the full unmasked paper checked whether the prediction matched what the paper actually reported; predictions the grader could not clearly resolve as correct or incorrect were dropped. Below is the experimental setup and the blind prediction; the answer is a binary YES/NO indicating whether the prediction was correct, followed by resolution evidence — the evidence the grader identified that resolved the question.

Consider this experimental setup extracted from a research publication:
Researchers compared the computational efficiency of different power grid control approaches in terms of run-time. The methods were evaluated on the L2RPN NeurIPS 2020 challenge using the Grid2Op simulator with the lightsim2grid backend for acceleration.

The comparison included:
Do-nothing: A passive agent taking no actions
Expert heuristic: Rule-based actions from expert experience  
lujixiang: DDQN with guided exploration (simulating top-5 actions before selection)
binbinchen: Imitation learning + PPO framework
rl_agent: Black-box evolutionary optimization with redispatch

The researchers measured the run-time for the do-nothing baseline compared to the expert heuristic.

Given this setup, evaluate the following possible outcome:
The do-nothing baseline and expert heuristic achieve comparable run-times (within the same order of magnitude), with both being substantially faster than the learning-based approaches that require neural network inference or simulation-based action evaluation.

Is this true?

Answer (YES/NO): NO